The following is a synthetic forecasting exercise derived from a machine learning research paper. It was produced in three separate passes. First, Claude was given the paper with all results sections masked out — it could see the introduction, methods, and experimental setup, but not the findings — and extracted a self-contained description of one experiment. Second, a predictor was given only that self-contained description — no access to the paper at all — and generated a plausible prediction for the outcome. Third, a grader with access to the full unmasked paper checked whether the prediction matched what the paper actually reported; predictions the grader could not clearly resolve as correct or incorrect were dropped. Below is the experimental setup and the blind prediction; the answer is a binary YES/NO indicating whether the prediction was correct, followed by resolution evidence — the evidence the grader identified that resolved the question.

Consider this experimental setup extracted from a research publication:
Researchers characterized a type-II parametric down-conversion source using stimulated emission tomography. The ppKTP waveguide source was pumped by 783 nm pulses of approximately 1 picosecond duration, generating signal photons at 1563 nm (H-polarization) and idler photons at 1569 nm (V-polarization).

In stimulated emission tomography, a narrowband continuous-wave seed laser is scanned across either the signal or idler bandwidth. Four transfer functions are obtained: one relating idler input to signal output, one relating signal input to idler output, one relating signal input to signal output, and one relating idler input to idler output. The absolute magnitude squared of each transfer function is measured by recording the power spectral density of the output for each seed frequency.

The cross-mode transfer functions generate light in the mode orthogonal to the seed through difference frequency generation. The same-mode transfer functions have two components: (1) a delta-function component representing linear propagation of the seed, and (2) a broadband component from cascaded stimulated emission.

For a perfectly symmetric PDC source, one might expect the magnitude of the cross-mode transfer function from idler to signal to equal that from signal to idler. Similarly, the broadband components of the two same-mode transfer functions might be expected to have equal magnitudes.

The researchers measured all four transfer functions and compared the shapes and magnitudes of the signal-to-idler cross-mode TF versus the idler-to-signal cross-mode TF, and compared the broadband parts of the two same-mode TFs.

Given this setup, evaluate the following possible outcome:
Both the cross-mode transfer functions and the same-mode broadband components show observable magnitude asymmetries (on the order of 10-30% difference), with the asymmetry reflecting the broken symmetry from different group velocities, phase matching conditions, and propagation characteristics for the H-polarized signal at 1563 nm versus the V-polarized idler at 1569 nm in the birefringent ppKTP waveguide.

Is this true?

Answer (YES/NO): NO